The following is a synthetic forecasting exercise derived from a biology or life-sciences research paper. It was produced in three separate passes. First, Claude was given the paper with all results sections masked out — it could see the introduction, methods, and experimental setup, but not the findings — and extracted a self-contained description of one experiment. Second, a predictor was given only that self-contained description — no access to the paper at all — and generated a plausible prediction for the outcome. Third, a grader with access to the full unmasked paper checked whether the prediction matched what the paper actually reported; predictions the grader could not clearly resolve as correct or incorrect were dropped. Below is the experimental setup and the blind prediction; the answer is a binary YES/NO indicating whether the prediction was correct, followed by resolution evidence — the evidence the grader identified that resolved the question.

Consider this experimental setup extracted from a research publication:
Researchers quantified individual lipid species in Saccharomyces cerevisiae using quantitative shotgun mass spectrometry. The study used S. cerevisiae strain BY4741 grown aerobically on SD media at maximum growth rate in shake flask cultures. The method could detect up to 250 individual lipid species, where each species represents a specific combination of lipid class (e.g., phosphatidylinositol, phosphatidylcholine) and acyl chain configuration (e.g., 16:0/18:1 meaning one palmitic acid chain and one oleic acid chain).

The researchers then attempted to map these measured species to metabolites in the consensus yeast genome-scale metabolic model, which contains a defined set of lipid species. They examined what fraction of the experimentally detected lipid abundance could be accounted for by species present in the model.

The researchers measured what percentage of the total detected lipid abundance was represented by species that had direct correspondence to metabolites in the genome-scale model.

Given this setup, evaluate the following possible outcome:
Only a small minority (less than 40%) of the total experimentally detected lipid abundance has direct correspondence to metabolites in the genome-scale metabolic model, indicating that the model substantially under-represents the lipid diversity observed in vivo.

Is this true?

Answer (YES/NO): NO